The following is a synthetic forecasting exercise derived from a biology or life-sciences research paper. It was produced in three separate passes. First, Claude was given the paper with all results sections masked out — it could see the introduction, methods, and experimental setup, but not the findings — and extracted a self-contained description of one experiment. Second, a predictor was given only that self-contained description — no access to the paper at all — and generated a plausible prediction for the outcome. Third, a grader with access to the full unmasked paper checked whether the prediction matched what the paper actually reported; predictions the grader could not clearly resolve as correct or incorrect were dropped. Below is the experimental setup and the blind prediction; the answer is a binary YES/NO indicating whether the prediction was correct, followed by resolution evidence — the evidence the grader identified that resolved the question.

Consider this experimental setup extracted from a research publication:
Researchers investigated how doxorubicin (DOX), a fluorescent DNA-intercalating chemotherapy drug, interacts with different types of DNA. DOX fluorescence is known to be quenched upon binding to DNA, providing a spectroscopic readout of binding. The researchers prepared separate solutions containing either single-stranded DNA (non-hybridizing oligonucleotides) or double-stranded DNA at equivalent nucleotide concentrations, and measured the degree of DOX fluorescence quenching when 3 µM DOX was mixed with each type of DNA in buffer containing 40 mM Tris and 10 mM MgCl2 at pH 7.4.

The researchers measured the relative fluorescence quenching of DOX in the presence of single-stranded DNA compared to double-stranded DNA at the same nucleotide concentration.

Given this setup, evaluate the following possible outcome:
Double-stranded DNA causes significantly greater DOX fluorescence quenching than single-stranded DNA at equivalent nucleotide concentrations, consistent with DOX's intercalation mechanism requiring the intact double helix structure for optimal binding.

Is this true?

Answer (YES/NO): YES